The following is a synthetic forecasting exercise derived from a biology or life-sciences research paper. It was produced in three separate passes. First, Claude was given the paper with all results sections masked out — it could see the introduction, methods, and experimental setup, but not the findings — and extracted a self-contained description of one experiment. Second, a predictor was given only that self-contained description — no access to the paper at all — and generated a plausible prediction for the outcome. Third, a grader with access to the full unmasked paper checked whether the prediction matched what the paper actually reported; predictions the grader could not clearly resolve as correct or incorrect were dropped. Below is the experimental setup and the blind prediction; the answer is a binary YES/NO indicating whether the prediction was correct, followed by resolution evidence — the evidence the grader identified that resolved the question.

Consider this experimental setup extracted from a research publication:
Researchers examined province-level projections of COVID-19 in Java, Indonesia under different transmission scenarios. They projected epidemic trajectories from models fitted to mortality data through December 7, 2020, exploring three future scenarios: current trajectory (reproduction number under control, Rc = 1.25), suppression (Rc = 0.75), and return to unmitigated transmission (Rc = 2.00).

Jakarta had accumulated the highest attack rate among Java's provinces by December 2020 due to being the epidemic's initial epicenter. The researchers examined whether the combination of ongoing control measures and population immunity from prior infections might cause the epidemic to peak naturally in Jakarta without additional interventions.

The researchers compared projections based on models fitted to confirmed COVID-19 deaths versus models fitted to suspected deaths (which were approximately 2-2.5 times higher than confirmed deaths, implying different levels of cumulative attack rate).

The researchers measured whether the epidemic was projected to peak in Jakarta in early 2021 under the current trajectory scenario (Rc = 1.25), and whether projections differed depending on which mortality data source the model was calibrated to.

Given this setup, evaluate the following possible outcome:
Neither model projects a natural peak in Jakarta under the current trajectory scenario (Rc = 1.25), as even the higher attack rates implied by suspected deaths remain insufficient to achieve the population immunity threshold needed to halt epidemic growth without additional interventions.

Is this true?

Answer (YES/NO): NO